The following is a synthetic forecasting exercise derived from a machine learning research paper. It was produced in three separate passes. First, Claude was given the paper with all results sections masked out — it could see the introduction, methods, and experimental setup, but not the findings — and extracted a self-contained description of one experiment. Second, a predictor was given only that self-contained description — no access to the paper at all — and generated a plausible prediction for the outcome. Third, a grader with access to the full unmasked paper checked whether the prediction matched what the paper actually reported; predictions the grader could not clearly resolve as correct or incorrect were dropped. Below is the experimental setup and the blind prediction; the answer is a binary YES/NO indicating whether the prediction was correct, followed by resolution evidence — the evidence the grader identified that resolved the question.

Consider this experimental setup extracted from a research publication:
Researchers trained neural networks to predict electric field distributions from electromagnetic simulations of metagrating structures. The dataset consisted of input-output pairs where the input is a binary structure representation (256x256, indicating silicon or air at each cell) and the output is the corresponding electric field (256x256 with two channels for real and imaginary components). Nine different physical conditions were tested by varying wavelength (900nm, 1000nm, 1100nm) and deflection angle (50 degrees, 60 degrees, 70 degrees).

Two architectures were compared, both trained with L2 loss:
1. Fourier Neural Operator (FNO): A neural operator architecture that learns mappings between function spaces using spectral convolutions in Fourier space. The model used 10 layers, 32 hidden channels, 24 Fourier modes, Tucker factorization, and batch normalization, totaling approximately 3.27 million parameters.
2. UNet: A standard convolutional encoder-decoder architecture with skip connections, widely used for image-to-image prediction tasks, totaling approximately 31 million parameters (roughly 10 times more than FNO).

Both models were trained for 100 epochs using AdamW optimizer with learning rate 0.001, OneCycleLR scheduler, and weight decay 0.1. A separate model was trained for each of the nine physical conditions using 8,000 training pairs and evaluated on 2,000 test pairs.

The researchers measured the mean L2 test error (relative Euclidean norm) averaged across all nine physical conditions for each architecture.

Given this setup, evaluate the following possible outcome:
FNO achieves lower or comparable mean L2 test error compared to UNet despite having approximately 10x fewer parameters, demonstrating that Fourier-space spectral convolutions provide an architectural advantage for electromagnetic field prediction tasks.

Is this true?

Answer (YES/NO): YES